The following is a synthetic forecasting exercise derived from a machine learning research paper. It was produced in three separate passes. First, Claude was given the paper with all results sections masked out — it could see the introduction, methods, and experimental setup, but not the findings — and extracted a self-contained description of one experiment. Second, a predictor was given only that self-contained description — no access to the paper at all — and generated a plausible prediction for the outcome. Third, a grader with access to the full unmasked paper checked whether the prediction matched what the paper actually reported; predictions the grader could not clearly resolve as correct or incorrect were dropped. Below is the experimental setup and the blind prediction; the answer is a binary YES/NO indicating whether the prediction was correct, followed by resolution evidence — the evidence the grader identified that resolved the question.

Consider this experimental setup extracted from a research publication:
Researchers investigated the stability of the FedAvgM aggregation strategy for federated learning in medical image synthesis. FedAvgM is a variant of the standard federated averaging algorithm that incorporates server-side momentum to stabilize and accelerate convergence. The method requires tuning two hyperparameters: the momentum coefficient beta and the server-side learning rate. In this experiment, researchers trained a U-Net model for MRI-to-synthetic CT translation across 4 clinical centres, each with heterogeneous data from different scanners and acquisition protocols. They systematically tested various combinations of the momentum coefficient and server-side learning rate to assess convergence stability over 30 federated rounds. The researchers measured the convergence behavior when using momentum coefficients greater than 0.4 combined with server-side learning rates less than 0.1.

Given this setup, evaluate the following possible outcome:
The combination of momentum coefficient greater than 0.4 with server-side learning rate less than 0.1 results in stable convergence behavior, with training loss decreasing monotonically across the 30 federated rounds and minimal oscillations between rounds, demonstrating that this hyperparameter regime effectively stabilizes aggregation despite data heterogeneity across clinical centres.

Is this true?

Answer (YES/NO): NO